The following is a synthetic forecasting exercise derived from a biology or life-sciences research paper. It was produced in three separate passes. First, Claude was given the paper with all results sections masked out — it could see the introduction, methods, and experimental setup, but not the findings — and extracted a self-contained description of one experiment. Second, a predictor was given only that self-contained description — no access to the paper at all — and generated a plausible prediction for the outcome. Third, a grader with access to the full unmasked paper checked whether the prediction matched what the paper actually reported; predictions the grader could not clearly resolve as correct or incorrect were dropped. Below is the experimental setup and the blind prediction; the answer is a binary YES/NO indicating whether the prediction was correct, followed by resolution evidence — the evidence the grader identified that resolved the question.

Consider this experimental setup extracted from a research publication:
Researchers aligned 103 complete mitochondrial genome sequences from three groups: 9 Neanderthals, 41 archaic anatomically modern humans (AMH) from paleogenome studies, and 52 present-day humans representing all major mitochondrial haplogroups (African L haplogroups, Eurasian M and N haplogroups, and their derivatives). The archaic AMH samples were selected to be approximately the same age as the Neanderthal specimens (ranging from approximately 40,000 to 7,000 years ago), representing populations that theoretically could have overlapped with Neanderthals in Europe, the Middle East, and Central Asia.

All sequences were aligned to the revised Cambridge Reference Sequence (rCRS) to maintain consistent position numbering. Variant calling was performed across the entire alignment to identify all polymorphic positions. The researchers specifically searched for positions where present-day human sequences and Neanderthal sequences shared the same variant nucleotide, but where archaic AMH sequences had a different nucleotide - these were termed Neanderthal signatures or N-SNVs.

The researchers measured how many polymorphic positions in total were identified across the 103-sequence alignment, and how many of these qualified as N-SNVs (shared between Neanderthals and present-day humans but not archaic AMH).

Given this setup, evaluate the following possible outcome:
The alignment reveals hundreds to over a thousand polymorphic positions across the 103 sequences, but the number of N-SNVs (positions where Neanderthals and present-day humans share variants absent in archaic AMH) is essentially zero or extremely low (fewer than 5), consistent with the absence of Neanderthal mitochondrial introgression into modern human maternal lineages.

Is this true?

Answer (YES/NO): NO